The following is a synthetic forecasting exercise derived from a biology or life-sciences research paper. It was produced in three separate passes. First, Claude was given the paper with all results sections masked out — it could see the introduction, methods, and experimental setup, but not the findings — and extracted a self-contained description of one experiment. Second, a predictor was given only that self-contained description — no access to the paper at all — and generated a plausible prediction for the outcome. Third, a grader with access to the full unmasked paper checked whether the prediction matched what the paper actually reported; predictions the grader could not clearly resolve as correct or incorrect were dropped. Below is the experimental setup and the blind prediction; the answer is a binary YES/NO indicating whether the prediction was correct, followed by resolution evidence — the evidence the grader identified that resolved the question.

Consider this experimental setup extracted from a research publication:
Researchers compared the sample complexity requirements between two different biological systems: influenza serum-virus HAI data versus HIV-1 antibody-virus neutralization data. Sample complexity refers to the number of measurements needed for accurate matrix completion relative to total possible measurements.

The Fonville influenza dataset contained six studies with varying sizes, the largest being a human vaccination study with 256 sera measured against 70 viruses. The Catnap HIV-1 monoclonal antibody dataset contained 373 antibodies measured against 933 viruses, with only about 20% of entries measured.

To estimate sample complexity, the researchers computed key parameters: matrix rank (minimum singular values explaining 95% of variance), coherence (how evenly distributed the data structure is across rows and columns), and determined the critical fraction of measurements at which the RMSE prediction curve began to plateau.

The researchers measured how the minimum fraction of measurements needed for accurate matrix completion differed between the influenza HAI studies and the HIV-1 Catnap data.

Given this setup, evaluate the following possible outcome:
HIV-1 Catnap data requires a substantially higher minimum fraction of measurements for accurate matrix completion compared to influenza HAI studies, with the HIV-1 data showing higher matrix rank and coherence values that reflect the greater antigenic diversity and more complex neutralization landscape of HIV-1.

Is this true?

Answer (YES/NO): NO